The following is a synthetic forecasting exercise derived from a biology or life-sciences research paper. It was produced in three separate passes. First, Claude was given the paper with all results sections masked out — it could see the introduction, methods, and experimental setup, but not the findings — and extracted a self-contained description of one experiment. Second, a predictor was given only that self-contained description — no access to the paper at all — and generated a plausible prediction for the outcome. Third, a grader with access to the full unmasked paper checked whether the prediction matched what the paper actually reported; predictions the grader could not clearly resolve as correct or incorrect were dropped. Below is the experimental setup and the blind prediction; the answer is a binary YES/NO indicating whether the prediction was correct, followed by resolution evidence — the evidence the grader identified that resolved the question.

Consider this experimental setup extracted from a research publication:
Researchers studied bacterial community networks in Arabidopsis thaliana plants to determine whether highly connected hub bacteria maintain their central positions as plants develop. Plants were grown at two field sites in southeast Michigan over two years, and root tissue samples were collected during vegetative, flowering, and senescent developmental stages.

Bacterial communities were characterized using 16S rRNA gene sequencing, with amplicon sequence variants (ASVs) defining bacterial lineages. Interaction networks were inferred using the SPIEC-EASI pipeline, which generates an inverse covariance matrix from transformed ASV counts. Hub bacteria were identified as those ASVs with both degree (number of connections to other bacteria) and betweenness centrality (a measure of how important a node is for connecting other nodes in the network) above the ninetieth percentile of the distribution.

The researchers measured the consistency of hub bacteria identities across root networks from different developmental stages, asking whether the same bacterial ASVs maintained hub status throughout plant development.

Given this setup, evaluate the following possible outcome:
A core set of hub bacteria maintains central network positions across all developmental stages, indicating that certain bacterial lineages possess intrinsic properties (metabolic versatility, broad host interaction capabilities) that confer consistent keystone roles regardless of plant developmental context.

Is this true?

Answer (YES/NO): NO